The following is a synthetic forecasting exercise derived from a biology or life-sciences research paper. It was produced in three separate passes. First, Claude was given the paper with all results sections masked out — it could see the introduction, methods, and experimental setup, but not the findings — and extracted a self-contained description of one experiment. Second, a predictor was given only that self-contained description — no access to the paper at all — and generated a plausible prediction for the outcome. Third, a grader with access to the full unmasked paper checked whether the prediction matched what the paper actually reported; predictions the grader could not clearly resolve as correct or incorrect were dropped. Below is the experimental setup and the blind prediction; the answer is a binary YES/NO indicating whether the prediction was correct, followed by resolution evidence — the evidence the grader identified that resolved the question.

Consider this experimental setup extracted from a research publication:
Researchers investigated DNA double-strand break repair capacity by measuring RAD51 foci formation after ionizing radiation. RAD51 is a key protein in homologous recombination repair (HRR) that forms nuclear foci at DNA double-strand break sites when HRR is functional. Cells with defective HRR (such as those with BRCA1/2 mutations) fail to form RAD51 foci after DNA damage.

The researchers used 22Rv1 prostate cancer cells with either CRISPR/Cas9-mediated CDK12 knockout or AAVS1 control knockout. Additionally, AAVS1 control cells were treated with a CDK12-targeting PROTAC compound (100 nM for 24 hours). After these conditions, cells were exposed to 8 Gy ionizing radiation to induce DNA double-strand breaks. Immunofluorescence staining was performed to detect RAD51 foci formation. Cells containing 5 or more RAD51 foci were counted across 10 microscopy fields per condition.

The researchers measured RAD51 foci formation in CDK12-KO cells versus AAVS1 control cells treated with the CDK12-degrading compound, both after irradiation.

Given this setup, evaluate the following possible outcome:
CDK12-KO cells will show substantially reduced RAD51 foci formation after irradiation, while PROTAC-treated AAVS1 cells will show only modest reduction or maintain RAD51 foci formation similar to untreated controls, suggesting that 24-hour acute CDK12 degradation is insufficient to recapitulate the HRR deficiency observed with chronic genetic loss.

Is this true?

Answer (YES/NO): NO